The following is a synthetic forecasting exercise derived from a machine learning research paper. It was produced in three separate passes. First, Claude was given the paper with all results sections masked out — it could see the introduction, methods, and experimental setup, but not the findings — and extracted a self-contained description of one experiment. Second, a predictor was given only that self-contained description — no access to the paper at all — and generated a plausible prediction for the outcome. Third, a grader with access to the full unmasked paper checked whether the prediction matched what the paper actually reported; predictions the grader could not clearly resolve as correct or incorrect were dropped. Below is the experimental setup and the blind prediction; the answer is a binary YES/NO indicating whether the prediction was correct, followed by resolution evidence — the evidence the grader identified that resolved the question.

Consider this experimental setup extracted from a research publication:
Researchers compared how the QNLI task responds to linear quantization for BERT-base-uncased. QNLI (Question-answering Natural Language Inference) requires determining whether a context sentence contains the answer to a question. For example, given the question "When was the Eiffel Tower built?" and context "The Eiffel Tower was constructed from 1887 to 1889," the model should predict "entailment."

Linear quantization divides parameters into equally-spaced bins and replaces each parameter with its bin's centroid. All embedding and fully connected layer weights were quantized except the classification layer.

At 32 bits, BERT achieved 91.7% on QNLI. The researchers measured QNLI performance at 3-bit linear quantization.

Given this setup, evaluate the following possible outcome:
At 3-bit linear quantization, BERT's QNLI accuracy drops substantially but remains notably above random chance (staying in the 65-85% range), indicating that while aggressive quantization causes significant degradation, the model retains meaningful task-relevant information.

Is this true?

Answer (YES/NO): NO